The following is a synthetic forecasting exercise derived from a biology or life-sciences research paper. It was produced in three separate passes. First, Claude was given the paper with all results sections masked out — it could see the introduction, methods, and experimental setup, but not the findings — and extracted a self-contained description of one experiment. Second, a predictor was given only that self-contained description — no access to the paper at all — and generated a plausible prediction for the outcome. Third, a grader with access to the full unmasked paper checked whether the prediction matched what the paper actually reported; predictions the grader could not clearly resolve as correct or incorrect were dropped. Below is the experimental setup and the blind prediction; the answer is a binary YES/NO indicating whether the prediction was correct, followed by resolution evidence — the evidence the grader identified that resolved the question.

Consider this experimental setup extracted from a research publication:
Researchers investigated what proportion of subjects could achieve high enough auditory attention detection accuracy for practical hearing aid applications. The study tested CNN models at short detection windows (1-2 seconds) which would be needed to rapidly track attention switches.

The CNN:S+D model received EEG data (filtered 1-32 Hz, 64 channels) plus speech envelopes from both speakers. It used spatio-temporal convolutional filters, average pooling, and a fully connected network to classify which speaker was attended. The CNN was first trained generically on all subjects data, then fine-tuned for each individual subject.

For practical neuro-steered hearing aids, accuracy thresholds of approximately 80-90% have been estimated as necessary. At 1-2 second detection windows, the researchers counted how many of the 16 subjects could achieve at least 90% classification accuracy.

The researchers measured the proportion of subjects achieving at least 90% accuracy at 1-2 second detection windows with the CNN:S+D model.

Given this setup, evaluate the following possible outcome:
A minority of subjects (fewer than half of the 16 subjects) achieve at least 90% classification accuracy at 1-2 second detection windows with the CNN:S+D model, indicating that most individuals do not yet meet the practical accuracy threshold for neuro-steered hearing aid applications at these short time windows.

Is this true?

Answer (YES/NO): YES